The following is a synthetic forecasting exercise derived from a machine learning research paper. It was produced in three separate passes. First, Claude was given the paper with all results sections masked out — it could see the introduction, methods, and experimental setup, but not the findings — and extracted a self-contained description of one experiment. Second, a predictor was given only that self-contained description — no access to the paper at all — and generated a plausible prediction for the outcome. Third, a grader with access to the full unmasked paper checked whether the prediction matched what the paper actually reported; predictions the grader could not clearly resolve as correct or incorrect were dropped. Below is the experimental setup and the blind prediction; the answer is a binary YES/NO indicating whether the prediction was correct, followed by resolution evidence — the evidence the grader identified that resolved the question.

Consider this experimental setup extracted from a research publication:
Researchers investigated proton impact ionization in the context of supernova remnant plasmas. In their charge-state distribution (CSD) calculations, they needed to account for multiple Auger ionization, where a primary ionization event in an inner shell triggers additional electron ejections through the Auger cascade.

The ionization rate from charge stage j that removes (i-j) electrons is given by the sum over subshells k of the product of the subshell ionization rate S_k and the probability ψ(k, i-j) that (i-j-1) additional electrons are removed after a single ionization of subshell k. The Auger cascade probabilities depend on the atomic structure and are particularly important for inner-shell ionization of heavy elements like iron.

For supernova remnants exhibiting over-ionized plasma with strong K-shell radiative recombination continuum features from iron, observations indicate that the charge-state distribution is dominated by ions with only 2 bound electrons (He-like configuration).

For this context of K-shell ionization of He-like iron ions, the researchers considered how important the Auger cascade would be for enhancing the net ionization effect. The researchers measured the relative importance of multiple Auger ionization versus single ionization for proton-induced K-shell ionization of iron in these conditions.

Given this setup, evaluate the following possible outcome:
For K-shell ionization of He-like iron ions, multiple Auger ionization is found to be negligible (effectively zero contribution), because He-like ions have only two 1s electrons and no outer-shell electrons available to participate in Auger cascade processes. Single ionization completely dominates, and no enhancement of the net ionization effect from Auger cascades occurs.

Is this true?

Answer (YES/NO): YES